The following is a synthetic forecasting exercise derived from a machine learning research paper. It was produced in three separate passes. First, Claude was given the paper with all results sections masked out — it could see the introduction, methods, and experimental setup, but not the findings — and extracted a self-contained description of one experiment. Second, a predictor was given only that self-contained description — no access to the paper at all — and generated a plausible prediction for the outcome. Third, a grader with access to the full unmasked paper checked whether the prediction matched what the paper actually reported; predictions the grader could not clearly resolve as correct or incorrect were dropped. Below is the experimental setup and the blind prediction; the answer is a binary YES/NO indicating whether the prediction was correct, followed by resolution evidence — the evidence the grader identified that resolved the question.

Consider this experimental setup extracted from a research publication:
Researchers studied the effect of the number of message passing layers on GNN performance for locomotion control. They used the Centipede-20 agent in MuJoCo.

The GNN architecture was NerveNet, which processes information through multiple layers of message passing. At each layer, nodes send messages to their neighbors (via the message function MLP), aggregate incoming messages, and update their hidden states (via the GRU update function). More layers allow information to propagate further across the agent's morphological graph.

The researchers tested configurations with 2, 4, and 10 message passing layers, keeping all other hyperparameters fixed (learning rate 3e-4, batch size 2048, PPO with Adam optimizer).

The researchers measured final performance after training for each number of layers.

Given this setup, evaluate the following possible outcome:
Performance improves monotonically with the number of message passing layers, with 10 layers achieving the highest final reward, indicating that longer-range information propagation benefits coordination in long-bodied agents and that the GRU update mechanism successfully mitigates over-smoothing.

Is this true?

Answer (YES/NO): NO